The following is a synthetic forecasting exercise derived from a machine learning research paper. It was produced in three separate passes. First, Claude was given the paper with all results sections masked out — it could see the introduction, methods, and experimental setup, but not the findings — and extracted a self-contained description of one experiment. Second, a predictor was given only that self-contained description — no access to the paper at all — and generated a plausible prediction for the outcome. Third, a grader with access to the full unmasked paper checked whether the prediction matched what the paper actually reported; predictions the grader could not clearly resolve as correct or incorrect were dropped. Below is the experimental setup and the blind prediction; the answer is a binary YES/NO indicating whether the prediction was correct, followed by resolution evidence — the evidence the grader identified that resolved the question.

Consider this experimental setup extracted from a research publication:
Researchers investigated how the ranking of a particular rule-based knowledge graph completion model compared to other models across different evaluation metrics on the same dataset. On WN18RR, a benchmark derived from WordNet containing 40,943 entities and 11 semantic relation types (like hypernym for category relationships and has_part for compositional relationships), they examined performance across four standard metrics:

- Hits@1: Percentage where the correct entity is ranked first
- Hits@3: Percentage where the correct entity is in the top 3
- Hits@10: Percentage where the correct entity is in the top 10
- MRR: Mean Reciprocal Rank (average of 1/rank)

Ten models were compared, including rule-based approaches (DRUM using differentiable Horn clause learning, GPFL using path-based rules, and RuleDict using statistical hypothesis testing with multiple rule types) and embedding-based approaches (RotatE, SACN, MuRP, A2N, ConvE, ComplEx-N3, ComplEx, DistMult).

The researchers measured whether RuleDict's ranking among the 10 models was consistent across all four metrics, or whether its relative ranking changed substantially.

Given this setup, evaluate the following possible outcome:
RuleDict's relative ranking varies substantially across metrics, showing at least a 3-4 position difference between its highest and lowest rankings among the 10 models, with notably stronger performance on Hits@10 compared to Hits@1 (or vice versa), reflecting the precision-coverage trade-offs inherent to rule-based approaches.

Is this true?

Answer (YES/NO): YES